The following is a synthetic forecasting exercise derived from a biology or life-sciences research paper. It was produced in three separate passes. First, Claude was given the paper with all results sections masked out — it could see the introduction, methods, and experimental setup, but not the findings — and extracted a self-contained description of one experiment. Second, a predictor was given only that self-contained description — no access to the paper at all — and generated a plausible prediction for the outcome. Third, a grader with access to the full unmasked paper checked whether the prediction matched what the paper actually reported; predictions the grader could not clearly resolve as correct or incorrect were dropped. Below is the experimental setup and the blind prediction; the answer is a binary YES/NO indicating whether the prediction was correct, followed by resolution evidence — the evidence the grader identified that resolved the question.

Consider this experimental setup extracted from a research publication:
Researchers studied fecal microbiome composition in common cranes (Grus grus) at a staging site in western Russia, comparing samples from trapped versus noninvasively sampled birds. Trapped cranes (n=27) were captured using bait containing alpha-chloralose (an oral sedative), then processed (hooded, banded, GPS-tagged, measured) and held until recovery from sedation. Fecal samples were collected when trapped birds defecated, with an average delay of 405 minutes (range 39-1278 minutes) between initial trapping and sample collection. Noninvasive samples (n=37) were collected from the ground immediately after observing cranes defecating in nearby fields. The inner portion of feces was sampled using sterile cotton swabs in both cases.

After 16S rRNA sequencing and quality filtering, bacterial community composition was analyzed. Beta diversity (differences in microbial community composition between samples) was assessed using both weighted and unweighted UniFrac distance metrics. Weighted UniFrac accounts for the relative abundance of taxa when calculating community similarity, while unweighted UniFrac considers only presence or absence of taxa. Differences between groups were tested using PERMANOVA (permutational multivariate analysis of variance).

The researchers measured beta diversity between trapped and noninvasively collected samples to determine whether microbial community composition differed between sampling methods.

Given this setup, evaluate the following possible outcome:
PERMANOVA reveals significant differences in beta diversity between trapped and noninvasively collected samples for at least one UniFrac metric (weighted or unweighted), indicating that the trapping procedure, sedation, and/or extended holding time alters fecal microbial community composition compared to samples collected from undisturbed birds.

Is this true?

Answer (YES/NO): YES